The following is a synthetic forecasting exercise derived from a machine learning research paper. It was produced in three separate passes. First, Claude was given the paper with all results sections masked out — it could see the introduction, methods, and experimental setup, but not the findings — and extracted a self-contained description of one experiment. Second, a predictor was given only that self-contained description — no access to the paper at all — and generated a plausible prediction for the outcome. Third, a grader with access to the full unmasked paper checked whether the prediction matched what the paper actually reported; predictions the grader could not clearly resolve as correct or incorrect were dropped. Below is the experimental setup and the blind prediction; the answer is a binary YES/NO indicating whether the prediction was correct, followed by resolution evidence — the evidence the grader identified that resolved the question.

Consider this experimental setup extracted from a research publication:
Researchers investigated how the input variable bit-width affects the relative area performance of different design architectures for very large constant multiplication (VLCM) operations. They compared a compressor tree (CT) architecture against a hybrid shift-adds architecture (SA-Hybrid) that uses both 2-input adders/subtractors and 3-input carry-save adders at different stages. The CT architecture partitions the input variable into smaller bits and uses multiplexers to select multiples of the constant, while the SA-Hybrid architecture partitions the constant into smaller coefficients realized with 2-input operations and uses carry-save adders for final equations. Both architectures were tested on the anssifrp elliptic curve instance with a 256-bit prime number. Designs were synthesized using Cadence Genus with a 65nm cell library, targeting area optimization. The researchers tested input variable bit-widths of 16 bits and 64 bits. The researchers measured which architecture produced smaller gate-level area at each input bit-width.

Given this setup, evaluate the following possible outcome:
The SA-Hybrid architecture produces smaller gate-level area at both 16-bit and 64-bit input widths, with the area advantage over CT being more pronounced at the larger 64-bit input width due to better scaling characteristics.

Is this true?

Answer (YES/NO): NO